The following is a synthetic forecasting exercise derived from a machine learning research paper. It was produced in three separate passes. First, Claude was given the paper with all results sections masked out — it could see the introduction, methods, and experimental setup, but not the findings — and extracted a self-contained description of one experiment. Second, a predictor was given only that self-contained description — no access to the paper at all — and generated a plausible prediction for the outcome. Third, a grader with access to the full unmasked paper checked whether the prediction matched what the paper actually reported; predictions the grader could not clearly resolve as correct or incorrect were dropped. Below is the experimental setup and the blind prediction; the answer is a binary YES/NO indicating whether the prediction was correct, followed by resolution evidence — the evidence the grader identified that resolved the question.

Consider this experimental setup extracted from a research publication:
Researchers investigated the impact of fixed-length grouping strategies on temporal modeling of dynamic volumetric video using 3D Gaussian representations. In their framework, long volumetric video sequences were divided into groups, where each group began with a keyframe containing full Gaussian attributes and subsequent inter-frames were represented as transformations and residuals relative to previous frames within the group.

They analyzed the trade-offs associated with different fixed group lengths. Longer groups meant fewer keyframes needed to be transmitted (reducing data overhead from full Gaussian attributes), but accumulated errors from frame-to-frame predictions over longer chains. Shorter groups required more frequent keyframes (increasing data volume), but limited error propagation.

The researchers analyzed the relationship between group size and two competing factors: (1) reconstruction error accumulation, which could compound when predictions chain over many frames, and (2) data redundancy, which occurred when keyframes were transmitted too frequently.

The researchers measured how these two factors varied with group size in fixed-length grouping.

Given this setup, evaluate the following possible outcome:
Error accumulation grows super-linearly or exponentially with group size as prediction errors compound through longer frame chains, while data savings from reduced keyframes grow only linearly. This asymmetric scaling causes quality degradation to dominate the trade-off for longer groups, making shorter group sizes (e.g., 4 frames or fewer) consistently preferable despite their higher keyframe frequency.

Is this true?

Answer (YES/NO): NO